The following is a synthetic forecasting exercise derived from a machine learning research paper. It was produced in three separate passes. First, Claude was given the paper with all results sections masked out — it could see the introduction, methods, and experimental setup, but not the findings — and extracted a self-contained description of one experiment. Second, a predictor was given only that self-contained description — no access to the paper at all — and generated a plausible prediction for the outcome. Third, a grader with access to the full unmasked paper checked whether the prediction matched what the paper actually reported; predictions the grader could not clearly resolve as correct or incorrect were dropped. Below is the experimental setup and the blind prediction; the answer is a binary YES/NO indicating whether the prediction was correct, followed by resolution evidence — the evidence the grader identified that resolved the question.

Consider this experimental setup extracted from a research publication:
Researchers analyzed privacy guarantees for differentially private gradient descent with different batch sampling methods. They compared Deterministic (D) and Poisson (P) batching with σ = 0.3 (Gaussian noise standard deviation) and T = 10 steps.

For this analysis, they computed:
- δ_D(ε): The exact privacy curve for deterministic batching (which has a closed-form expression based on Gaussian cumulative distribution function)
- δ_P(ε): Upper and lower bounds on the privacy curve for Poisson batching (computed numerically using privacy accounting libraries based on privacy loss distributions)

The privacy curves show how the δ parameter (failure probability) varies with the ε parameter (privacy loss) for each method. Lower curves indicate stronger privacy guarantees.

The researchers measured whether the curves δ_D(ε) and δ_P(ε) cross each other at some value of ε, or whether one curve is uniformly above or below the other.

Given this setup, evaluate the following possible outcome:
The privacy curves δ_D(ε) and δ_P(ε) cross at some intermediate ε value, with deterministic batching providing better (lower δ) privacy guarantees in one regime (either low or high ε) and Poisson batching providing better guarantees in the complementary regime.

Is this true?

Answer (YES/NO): YES